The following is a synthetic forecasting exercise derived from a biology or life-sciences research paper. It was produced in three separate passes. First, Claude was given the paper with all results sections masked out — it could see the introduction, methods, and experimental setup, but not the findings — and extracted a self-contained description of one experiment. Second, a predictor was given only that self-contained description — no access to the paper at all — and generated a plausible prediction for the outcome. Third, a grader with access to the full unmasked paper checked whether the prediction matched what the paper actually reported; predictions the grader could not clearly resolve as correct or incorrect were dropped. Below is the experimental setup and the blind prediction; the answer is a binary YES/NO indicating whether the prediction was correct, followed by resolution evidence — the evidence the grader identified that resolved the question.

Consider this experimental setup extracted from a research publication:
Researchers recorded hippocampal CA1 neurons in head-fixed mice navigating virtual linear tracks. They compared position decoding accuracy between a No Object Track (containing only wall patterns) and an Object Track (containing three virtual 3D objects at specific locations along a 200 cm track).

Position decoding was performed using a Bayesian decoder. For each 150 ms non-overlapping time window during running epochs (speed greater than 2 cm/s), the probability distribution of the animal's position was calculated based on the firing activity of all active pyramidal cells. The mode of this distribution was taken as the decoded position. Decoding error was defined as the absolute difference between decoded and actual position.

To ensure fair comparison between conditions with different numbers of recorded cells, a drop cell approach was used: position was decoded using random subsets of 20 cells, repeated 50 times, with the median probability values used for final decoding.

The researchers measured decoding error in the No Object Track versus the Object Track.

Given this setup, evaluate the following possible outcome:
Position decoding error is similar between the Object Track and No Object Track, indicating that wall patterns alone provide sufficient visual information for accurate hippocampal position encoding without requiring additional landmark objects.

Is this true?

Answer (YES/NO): NO